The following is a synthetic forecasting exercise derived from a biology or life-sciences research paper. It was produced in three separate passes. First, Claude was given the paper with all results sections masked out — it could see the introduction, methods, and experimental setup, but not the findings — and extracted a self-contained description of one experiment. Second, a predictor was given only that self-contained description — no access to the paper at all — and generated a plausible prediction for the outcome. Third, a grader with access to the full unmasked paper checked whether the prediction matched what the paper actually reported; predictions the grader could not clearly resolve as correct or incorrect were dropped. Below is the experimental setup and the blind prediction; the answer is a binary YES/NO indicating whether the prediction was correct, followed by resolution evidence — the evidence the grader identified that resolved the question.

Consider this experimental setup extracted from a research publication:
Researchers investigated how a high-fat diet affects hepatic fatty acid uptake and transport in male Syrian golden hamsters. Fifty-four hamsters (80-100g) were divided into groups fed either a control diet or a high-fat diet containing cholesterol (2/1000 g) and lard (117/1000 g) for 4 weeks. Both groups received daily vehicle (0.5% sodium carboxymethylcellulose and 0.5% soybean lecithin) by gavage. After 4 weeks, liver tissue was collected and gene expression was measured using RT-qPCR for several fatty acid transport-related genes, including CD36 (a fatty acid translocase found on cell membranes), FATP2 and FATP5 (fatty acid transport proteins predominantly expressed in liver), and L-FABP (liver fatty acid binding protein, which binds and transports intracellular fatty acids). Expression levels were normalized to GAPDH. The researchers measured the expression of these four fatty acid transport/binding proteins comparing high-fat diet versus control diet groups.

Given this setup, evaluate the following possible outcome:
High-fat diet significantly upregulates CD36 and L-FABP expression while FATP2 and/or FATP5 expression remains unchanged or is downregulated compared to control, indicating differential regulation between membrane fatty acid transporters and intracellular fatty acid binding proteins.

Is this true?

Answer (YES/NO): NO